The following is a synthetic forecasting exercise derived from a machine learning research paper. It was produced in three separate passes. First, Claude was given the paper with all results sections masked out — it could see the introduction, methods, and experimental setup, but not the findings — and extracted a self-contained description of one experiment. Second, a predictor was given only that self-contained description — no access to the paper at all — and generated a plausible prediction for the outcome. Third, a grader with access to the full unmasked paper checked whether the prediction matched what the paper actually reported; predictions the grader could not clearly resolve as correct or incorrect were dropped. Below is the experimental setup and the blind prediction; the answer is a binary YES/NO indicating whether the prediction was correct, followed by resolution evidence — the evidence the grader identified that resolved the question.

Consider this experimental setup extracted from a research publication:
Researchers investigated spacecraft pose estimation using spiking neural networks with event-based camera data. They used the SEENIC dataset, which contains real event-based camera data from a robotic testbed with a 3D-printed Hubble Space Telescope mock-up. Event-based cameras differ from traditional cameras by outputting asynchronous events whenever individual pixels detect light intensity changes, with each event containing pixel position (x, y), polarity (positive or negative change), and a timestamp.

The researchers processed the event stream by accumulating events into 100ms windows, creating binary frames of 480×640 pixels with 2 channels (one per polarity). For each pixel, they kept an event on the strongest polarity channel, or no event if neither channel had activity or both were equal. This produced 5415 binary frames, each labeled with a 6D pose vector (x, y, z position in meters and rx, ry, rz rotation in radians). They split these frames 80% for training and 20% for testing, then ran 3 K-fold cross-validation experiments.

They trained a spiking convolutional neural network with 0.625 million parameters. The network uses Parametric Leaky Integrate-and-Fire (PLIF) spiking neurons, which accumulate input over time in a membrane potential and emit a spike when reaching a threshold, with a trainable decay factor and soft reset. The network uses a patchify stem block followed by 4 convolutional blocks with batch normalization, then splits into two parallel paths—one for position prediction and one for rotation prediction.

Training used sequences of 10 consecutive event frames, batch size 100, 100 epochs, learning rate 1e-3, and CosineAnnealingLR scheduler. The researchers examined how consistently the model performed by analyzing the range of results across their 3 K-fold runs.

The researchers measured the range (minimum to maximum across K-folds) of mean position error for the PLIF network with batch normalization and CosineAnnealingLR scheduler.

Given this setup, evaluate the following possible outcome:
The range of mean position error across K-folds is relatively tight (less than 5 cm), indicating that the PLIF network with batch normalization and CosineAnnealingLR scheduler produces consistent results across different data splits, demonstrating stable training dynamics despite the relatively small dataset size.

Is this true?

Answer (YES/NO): NO